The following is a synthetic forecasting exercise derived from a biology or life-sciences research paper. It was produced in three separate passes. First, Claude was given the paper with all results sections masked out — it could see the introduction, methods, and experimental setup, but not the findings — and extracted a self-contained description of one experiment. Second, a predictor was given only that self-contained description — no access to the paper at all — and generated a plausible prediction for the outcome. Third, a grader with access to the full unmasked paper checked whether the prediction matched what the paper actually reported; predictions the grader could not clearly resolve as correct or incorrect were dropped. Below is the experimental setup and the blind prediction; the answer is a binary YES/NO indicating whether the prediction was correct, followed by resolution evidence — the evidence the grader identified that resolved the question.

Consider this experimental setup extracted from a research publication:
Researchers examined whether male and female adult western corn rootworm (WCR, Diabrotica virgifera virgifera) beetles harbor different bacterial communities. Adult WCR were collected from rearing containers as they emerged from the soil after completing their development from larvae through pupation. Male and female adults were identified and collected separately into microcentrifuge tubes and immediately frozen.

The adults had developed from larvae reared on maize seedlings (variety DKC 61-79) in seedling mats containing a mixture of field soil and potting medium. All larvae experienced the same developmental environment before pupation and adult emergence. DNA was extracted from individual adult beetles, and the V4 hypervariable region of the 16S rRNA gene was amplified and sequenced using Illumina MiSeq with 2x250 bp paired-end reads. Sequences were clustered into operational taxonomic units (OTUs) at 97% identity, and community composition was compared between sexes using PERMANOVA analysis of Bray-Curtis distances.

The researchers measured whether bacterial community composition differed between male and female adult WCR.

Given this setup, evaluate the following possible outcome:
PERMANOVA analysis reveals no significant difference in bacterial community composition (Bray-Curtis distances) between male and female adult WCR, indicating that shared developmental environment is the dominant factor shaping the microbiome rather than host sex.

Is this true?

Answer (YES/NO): NO